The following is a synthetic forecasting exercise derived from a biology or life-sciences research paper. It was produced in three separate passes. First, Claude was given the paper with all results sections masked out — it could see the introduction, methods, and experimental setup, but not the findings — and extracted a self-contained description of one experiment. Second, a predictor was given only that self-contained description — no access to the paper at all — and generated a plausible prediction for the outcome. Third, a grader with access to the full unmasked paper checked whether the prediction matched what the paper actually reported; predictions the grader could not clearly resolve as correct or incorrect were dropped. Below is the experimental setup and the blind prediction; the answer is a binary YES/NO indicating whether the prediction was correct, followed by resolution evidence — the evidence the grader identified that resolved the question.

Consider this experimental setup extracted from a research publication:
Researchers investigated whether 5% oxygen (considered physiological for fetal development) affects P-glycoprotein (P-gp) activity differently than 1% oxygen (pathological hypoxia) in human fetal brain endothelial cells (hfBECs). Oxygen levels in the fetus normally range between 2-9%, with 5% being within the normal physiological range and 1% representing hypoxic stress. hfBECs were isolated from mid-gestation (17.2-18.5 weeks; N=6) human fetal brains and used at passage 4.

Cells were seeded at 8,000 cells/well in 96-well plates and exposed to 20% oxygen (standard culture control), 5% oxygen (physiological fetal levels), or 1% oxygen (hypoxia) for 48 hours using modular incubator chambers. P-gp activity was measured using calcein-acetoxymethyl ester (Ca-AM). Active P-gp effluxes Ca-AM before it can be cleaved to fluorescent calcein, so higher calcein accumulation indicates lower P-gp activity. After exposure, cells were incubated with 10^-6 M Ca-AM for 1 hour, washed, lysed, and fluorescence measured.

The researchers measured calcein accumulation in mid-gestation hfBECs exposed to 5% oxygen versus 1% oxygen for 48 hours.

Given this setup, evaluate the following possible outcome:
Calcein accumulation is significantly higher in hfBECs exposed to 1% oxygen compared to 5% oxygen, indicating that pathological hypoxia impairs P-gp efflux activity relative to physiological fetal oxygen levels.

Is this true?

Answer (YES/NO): NO